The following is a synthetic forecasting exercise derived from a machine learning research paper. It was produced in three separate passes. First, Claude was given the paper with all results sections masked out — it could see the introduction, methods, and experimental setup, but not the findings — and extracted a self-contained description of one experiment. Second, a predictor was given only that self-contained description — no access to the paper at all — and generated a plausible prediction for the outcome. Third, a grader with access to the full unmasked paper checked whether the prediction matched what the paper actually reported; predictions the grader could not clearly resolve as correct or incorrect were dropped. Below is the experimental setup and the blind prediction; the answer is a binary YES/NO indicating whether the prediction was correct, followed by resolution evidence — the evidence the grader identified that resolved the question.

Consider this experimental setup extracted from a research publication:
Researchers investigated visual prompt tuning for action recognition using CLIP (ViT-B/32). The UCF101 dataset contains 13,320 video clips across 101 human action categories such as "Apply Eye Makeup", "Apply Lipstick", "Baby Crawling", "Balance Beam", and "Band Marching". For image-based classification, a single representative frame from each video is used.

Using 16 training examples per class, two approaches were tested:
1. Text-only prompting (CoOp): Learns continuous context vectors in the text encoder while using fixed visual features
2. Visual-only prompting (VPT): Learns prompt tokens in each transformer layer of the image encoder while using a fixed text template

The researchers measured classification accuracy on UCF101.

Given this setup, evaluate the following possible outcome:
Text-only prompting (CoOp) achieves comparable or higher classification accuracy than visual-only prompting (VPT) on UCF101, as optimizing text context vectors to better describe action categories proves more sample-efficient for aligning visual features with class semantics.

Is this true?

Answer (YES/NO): NO